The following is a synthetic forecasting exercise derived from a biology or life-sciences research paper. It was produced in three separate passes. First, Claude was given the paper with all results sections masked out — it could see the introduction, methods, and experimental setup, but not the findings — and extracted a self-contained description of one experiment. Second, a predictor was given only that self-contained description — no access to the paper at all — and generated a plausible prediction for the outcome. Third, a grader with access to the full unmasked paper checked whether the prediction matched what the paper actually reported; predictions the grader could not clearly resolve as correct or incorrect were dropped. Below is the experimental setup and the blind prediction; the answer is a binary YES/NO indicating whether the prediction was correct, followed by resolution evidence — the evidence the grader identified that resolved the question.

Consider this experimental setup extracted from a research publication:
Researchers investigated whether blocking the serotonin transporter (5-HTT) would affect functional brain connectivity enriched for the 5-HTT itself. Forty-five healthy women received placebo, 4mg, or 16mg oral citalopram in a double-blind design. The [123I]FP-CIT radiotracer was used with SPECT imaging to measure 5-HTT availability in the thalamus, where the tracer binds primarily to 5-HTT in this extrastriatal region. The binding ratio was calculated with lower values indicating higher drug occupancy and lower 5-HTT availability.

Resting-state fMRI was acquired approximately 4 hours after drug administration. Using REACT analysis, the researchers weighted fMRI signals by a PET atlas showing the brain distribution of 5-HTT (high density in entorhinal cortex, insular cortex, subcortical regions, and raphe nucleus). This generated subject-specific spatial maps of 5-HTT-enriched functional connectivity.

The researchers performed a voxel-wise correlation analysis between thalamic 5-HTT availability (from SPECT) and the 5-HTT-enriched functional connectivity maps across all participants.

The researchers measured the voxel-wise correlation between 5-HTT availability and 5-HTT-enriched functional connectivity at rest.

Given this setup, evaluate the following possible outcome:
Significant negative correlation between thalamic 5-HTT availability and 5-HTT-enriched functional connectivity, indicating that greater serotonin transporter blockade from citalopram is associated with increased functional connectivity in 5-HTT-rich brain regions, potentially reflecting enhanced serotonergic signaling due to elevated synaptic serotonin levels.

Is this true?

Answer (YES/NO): YES